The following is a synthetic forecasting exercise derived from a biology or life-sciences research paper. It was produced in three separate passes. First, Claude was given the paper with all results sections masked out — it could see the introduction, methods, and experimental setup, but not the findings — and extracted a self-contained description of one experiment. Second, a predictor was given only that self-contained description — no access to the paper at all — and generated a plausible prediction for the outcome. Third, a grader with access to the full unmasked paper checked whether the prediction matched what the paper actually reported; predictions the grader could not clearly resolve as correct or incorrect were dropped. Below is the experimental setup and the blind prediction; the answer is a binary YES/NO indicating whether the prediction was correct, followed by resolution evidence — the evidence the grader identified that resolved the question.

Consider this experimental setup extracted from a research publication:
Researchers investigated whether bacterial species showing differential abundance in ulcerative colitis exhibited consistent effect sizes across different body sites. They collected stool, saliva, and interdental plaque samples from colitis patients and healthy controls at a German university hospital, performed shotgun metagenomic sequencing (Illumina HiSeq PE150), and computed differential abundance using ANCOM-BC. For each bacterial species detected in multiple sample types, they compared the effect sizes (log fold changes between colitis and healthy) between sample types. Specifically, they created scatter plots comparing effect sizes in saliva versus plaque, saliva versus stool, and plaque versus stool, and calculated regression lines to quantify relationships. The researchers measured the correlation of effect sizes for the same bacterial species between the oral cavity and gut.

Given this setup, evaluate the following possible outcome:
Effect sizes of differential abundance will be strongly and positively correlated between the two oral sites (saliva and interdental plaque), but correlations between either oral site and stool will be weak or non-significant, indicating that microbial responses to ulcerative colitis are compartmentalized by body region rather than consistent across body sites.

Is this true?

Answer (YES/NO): YES